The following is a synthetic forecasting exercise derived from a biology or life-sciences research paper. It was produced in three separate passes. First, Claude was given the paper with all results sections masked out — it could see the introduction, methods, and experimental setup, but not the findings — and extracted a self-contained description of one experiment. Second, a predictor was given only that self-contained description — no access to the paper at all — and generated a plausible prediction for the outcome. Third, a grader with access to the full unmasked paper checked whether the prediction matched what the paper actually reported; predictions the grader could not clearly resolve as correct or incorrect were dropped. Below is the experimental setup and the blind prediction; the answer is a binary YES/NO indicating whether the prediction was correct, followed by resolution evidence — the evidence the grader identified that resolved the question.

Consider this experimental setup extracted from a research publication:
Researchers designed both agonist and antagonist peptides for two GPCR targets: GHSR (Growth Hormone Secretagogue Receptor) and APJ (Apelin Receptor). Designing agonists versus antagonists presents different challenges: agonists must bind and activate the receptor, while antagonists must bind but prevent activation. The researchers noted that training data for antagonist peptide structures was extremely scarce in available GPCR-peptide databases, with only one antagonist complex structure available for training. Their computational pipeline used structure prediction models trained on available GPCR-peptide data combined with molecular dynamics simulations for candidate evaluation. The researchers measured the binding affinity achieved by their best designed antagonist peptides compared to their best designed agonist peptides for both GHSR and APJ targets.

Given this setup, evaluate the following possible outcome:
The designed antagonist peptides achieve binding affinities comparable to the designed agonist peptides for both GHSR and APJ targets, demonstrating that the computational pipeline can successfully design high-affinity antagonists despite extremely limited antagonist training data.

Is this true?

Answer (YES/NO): NO